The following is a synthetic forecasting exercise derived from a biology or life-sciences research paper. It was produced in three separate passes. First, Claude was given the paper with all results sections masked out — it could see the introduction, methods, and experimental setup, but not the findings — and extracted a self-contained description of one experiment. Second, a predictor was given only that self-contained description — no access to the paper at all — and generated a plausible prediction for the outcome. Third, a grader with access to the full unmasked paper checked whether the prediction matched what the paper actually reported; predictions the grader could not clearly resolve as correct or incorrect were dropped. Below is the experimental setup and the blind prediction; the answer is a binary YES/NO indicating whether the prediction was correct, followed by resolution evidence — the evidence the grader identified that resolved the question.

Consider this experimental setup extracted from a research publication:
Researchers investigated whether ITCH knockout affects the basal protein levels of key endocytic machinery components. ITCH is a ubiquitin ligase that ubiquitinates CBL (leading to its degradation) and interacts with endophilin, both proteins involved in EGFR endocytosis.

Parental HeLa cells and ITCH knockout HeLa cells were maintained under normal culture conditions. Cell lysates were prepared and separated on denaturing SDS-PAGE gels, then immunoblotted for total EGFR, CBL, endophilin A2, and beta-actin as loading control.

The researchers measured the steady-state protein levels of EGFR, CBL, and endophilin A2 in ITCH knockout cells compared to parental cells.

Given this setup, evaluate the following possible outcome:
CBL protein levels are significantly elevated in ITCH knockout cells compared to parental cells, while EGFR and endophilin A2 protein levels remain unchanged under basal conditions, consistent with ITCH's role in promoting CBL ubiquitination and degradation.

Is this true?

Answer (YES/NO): NO